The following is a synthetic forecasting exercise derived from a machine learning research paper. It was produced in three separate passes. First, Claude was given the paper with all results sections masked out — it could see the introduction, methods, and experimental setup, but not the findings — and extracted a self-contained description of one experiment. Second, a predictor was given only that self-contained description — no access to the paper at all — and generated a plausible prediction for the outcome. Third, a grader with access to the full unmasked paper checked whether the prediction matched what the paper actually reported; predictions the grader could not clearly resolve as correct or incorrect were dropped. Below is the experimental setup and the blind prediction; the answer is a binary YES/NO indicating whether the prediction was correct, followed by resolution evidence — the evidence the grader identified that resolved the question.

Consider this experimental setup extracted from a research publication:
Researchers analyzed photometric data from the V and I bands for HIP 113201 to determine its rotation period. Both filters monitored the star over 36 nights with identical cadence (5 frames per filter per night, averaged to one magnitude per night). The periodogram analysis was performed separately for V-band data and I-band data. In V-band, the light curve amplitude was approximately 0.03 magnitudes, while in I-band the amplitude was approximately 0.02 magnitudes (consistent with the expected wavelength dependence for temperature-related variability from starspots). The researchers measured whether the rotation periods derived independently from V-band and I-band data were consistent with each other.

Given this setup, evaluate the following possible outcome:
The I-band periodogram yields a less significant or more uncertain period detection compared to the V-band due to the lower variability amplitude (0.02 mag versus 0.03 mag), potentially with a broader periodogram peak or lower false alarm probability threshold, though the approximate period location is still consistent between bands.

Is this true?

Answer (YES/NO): NO